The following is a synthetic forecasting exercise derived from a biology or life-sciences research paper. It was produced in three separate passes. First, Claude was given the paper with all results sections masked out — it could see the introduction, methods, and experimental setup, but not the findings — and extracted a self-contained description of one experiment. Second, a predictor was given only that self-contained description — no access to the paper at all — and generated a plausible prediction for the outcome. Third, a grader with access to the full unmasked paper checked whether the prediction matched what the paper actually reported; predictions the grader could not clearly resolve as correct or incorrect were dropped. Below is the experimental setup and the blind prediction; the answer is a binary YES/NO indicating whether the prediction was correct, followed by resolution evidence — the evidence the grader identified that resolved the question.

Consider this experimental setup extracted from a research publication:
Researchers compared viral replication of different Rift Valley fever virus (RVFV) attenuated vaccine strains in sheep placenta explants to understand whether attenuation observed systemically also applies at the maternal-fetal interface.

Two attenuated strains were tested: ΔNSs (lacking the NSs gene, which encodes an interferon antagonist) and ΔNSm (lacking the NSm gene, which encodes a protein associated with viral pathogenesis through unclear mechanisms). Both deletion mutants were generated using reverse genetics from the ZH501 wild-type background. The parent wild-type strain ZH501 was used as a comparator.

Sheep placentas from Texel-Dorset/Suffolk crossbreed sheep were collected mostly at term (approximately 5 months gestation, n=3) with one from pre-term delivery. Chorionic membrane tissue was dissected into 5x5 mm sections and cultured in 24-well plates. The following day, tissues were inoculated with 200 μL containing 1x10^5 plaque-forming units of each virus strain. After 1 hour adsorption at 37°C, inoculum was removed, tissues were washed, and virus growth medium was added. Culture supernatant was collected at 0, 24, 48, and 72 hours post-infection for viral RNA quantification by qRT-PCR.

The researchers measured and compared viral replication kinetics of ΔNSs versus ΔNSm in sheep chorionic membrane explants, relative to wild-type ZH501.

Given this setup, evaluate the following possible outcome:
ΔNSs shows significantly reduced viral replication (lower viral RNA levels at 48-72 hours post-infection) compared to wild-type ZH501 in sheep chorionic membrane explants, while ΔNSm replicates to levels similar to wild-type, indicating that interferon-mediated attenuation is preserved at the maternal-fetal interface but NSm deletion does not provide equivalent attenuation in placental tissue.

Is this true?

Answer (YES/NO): YES